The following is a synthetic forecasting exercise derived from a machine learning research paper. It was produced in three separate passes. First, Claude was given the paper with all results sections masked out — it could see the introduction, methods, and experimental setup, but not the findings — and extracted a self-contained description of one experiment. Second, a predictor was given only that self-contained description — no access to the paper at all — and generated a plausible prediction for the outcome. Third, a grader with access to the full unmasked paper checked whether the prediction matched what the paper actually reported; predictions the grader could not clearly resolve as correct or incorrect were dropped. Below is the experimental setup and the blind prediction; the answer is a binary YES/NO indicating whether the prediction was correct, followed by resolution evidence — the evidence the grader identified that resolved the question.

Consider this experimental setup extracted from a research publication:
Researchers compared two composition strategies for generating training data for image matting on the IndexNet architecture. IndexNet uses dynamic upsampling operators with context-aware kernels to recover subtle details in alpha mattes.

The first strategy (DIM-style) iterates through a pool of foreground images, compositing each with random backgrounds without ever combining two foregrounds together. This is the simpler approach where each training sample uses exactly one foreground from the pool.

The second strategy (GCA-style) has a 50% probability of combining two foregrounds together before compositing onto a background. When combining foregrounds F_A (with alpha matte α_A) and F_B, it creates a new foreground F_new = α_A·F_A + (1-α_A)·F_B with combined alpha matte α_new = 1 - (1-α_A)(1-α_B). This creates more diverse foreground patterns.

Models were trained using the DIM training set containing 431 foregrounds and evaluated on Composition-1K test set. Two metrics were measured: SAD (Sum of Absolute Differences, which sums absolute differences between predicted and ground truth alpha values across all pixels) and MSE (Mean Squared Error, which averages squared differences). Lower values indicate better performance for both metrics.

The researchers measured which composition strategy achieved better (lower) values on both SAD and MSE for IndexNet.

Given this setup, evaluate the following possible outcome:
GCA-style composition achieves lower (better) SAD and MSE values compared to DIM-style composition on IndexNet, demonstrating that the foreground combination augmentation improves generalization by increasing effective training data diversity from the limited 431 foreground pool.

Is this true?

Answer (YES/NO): NO